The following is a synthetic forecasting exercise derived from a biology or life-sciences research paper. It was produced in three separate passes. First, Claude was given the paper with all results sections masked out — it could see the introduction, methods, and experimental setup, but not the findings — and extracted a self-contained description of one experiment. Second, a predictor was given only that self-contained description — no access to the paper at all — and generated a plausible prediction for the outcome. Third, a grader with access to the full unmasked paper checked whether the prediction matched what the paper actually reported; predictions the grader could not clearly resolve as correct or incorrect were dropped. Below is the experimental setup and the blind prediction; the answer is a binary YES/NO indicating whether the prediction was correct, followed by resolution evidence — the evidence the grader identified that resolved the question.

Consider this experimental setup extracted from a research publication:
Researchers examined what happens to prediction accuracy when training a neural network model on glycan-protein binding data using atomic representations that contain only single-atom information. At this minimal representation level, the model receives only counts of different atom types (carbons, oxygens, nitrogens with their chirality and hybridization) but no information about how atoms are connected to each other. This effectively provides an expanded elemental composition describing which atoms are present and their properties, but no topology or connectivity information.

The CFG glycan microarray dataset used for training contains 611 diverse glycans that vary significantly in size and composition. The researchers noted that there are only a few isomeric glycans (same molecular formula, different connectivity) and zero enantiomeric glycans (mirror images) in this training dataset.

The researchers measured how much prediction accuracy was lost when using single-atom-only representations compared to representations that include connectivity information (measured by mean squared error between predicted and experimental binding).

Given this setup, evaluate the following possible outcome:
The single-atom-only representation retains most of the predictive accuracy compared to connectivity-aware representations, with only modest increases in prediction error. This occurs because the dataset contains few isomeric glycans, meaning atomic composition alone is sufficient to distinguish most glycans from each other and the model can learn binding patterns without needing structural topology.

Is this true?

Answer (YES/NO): YES